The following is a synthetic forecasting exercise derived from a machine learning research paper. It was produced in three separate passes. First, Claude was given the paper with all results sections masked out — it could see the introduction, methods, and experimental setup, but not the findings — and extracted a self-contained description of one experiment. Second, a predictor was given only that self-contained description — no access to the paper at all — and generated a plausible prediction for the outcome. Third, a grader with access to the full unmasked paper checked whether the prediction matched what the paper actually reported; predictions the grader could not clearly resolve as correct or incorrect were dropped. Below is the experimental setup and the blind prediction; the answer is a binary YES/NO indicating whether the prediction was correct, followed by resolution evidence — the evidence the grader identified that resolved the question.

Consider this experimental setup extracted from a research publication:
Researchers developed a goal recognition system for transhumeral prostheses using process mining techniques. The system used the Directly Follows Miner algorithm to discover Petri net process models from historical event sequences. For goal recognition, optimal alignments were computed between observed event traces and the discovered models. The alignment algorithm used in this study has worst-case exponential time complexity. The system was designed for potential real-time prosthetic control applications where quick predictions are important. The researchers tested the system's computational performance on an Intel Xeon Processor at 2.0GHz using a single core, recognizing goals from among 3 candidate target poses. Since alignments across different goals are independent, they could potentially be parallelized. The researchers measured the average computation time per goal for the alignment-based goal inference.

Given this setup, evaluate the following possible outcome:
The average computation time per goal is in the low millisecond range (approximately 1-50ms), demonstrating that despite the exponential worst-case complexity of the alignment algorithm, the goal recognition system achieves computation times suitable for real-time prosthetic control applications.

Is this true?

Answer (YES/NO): YES